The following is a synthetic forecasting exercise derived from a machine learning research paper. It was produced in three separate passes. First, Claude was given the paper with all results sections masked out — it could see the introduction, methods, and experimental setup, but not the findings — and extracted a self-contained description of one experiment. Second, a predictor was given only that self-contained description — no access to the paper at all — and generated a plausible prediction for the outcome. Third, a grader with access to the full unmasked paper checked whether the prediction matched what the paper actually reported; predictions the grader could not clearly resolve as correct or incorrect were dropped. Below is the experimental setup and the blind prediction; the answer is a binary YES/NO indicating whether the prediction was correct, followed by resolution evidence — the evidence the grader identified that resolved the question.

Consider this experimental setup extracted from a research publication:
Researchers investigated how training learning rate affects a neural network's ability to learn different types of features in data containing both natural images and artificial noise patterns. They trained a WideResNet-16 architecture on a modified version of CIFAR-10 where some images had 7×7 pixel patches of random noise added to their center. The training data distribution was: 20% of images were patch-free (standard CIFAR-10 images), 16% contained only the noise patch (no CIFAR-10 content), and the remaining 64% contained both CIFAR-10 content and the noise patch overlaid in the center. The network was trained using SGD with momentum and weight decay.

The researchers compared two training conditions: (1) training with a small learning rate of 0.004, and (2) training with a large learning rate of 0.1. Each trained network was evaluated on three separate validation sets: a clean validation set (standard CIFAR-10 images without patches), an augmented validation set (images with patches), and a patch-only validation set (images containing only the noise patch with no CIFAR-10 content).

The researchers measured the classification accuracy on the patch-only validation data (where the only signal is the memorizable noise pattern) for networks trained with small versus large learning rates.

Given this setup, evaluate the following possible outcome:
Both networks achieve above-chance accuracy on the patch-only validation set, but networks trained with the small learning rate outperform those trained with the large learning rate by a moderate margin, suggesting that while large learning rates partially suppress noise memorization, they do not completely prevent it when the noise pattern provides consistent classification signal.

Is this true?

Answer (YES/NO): NO